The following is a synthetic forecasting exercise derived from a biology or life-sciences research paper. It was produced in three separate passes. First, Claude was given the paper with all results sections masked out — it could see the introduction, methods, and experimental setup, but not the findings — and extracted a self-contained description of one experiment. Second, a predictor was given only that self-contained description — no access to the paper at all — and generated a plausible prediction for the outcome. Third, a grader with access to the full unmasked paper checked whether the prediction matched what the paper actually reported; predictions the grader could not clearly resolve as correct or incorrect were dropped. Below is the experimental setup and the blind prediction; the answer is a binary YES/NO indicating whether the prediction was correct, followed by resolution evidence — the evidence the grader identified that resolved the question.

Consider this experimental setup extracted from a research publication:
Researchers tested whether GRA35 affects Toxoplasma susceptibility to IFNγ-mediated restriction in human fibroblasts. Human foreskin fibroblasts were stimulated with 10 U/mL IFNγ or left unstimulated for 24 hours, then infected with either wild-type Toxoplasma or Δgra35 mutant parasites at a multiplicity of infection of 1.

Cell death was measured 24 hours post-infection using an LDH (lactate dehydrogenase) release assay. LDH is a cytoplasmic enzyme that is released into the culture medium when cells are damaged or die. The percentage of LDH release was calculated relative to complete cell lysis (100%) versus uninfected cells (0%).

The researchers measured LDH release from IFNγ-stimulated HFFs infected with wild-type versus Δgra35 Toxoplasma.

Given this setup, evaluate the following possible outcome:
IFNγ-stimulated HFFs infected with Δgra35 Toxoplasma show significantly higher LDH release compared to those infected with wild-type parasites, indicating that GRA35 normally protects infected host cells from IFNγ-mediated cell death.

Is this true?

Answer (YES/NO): NO